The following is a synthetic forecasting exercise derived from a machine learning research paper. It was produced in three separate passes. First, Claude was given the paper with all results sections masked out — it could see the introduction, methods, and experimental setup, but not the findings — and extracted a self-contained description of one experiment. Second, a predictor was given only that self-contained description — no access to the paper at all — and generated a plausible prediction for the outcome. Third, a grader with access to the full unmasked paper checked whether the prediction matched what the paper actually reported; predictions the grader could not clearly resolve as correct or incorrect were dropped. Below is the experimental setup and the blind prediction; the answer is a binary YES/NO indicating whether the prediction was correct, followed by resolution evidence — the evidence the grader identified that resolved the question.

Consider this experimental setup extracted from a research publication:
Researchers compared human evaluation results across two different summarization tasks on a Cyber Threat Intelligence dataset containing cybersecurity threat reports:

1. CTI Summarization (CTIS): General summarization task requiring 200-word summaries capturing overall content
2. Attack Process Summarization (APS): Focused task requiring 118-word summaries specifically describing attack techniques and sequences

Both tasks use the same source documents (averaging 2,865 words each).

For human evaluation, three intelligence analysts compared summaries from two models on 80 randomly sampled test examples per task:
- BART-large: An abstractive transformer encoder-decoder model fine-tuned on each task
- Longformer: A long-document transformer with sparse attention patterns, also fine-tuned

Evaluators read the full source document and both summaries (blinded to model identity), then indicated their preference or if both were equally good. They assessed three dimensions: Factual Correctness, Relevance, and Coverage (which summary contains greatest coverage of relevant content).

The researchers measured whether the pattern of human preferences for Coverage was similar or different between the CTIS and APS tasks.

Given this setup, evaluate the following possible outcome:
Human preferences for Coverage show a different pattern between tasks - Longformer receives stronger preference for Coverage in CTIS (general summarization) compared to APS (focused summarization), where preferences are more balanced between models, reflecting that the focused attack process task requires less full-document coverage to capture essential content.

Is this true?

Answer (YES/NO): NO